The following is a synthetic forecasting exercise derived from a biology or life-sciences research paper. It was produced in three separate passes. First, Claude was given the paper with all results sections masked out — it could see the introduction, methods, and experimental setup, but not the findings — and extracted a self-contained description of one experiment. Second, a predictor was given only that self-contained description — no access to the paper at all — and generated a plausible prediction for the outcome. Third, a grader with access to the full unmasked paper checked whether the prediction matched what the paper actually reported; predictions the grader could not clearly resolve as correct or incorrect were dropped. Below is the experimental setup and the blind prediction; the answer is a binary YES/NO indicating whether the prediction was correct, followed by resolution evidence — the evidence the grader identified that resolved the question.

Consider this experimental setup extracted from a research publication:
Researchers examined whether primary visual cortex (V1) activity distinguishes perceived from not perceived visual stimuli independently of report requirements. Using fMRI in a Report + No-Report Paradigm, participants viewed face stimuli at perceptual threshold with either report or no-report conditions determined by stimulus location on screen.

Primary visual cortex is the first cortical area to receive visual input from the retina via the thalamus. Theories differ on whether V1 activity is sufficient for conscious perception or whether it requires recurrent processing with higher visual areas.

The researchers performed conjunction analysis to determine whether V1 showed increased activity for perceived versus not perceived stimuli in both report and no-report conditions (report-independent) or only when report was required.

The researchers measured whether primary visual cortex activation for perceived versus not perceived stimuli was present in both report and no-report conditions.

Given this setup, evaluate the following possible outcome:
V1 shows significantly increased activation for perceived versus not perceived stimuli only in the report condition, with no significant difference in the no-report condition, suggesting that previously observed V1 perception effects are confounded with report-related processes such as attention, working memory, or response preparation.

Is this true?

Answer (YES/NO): NO